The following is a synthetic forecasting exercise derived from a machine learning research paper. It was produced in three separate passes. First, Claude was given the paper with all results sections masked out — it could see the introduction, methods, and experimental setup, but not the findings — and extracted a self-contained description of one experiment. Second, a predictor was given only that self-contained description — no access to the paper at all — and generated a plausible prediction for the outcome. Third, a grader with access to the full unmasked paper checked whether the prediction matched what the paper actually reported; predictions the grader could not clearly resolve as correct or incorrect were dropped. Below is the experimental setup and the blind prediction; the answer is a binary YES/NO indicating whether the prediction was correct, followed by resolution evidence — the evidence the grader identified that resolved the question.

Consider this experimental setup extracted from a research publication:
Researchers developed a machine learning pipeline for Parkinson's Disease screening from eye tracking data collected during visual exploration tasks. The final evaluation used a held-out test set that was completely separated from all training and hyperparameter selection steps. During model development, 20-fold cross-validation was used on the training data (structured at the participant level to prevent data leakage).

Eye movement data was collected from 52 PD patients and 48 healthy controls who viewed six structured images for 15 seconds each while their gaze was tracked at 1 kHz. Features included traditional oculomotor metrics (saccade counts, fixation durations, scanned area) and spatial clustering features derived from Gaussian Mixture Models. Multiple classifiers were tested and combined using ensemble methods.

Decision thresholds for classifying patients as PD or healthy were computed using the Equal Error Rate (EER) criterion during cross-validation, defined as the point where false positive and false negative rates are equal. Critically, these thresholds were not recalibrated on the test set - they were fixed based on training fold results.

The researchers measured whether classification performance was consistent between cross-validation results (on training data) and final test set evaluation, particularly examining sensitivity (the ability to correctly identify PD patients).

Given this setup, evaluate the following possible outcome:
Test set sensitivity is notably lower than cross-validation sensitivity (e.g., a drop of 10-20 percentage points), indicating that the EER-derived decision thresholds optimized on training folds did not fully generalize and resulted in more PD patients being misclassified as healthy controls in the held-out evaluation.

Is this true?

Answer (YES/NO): YES